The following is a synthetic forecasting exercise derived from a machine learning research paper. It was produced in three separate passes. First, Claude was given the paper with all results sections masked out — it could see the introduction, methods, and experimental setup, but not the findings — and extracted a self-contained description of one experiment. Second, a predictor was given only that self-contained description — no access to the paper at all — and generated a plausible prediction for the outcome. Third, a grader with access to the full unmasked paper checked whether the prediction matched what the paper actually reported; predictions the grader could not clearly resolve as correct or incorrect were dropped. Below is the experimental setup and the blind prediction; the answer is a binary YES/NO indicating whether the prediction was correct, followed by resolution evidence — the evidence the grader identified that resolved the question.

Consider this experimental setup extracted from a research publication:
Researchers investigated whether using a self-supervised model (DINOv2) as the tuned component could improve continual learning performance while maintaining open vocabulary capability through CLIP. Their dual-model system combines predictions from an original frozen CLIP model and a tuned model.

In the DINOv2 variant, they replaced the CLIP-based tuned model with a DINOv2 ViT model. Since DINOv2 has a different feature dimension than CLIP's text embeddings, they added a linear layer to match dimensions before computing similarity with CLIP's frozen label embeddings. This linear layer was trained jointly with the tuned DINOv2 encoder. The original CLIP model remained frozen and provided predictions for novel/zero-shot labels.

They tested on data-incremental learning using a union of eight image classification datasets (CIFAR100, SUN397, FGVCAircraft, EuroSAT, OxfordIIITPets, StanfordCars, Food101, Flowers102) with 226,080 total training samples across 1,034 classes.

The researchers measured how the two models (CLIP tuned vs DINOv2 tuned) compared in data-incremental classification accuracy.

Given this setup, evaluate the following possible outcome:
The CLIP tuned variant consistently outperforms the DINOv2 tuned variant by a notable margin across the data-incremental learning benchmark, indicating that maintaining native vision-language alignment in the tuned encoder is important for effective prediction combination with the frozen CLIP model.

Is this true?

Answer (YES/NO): NO